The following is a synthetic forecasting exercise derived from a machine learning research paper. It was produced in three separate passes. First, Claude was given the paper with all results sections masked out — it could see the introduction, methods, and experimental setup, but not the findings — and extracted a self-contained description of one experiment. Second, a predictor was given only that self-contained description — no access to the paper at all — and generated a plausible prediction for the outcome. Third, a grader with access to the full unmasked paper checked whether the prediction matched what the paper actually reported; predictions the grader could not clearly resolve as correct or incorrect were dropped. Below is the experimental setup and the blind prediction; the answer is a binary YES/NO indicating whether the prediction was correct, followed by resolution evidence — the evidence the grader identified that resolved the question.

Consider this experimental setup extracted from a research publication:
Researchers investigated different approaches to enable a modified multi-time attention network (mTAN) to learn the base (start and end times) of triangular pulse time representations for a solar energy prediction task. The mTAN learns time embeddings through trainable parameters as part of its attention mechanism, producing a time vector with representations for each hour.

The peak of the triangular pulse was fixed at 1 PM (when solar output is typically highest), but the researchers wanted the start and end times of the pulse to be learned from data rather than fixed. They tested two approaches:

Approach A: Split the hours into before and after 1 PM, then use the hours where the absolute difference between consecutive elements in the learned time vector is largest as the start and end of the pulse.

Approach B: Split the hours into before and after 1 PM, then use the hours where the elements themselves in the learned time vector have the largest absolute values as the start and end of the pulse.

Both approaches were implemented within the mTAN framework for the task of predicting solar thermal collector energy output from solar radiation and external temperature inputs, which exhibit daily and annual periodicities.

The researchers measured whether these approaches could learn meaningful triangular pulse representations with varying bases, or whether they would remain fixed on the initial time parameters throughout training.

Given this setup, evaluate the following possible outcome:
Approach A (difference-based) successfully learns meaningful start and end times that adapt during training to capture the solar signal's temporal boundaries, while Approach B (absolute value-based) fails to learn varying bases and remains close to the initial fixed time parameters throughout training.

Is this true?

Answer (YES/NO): NO